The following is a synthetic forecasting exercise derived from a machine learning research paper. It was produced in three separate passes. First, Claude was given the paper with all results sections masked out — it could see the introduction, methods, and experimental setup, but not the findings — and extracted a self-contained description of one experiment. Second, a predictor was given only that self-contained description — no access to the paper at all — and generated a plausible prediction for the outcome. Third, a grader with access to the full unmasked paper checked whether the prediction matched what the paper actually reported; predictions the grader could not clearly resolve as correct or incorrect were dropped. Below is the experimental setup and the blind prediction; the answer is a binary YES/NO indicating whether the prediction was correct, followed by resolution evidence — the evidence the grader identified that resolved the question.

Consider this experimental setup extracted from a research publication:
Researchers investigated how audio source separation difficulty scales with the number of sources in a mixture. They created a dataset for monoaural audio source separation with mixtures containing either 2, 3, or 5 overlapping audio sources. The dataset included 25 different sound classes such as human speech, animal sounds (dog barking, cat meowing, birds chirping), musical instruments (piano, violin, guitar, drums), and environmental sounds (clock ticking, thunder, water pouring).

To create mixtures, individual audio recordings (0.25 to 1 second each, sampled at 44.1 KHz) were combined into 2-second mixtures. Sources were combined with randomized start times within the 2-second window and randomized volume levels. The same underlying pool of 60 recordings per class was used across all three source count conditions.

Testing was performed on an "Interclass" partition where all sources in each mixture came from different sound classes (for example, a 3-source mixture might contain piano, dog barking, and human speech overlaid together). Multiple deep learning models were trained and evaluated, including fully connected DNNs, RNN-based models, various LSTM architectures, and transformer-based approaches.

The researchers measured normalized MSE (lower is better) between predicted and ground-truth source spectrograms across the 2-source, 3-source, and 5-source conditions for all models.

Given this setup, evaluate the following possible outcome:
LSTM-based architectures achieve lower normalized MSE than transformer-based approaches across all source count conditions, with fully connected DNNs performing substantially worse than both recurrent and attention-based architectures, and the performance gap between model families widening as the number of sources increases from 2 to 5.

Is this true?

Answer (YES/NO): NO